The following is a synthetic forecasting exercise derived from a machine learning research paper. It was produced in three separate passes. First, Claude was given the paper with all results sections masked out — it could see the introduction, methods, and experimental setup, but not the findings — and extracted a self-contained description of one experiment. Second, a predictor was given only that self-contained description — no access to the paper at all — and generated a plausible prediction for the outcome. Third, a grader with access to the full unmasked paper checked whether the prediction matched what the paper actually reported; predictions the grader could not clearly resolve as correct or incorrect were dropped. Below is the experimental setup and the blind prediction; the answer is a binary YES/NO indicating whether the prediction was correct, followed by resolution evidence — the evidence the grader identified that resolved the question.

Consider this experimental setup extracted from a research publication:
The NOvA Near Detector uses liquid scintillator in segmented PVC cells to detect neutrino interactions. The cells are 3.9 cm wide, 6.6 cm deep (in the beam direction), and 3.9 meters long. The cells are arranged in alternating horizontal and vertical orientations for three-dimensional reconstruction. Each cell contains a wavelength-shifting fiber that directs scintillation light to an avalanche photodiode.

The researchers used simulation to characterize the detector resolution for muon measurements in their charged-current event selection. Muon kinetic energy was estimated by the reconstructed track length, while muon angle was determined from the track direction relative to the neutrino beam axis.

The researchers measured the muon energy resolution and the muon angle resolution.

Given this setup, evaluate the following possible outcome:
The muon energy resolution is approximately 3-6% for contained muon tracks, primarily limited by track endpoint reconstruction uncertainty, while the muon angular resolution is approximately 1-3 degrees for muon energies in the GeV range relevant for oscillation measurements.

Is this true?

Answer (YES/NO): NO